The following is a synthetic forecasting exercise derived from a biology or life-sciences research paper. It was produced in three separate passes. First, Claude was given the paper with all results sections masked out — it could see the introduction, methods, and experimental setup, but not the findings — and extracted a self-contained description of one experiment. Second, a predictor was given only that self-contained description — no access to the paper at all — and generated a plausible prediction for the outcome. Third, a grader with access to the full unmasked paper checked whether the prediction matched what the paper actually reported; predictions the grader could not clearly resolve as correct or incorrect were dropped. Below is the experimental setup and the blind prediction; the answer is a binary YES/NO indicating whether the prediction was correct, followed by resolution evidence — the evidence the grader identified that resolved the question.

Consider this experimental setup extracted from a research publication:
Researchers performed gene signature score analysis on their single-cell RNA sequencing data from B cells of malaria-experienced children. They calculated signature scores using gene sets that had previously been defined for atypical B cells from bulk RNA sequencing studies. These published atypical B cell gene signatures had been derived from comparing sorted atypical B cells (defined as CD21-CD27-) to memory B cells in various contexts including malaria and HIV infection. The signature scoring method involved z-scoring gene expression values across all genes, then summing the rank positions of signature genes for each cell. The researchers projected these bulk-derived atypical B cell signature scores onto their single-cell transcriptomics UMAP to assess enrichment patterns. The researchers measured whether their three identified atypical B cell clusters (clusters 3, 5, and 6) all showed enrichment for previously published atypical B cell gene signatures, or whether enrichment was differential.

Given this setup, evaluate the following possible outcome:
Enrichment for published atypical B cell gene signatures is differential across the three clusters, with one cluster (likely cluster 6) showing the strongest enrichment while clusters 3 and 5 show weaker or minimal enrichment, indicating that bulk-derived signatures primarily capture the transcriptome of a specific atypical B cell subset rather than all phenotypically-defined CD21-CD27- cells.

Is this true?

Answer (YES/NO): NO